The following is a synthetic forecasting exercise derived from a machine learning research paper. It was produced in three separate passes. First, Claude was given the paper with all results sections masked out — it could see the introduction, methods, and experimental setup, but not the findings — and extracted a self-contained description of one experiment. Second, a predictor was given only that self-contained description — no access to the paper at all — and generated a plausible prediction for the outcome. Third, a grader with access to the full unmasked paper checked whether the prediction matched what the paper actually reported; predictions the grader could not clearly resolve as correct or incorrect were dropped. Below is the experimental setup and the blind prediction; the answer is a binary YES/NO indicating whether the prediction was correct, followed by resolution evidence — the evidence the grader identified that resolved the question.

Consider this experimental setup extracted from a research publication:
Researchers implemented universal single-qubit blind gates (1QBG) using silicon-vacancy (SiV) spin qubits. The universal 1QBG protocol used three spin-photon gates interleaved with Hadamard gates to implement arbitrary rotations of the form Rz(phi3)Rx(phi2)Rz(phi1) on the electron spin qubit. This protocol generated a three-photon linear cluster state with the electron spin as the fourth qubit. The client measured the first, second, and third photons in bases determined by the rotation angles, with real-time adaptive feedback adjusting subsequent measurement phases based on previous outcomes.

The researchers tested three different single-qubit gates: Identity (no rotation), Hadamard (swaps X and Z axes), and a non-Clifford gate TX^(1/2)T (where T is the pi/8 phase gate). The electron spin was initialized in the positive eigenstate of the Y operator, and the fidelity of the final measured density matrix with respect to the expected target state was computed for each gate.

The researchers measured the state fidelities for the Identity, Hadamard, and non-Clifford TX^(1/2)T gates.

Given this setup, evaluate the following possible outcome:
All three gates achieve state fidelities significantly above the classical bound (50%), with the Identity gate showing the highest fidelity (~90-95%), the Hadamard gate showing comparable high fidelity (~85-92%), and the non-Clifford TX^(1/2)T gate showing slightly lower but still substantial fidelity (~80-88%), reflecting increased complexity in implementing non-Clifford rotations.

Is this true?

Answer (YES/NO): NO